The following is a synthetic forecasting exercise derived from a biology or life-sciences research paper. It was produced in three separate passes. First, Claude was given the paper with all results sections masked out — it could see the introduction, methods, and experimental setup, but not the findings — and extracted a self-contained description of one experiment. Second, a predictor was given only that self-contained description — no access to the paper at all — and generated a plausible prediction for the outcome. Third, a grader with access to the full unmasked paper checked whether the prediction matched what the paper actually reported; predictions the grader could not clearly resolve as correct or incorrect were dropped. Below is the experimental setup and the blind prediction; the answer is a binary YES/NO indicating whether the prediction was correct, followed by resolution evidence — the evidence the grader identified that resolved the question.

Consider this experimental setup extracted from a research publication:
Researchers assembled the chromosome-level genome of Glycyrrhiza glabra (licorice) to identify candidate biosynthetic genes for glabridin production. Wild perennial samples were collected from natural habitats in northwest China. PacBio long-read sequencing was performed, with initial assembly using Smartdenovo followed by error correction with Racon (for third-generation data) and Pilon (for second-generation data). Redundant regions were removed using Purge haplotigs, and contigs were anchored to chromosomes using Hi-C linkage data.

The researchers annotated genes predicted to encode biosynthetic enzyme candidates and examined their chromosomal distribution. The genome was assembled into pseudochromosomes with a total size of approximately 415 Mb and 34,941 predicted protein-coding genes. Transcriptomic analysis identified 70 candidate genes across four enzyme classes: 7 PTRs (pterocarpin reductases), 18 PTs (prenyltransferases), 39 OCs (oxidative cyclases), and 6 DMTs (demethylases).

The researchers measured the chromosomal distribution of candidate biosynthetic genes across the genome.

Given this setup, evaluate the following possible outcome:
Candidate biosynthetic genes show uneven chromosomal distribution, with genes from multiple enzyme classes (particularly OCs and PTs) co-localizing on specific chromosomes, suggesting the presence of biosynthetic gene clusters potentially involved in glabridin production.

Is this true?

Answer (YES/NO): YES